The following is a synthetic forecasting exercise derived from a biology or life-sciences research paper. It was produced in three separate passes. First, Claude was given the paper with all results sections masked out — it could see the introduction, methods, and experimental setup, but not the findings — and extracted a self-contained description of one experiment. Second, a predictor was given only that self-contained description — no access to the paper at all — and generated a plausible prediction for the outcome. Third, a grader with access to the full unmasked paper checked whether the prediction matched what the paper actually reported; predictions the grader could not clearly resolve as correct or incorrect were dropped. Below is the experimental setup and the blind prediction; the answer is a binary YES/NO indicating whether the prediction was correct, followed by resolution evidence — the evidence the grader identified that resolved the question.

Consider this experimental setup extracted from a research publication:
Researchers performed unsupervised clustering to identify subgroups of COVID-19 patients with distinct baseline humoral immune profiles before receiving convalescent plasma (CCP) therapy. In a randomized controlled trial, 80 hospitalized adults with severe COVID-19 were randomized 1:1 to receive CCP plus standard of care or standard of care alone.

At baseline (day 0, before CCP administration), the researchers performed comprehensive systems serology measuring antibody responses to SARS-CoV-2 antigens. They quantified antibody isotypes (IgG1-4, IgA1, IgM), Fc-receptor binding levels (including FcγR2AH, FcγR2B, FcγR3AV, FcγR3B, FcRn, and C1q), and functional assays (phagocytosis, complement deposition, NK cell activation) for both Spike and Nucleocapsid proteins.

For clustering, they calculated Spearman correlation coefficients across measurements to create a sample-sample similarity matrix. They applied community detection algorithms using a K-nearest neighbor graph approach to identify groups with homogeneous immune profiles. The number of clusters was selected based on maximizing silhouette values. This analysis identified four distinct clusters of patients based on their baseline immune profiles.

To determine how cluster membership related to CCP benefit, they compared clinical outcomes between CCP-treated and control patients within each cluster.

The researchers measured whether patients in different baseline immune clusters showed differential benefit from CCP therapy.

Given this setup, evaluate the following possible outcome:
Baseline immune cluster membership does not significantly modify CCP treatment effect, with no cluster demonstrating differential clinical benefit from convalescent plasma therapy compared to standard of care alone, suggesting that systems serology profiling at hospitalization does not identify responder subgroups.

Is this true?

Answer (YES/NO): NO